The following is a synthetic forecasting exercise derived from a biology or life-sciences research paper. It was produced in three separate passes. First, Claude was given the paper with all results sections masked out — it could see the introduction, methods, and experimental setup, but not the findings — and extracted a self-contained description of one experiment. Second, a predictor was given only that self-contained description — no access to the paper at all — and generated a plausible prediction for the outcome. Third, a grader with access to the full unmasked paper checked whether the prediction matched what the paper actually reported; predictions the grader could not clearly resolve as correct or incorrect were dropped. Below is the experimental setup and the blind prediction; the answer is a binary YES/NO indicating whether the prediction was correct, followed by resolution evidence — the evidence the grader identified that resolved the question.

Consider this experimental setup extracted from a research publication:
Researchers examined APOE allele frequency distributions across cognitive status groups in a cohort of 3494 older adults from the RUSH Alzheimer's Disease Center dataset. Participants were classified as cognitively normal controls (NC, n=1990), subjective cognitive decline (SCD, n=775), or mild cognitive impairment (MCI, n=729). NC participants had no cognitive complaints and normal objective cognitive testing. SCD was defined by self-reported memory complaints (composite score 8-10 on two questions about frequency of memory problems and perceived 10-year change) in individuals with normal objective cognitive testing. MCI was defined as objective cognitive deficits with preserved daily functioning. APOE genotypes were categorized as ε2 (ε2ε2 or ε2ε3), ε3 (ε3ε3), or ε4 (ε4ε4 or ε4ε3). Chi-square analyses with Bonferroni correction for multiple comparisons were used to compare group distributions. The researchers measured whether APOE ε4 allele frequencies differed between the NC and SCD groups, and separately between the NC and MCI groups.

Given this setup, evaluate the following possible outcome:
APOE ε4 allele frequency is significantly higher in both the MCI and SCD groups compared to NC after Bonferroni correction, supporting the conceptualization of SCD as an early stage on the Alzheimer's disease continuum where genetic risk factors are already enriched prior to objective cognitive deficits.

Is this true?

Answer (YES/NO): NO